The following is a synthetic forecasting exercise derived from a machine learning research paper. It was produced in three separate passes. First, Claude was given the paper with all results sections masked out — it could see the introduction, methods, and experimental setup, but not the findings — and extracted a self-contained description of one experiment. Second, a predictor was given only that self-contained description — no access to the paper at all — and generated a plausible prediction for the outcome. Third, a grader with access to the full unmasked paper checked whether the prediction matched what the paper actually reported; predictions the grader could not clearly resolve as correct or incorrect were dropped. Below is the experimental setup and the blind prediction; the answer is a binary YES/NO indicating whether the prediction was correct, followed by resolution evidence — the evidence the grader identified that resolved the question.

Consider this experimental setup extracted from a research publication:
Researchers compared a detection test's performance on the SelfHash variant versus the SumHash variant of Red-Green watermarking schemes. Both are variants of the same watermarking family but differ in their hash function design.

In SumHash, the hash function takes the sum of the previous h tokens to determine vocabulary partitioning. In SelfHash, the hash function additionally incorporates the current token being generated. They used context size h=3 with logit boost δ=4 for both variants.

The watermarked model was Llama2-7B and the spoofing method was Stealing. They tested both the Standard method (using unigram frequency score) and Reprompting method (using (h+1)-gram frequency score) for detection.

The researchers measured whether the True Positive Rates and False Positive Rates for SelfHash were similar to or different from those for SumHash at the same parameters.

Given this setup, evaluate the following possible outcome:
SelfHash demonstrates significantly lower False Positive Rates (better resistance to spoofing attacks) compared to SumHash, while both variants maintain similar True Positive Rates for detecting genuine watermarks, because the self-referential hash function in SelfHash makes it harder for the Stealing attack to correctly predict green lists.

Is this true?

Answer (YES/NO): NO